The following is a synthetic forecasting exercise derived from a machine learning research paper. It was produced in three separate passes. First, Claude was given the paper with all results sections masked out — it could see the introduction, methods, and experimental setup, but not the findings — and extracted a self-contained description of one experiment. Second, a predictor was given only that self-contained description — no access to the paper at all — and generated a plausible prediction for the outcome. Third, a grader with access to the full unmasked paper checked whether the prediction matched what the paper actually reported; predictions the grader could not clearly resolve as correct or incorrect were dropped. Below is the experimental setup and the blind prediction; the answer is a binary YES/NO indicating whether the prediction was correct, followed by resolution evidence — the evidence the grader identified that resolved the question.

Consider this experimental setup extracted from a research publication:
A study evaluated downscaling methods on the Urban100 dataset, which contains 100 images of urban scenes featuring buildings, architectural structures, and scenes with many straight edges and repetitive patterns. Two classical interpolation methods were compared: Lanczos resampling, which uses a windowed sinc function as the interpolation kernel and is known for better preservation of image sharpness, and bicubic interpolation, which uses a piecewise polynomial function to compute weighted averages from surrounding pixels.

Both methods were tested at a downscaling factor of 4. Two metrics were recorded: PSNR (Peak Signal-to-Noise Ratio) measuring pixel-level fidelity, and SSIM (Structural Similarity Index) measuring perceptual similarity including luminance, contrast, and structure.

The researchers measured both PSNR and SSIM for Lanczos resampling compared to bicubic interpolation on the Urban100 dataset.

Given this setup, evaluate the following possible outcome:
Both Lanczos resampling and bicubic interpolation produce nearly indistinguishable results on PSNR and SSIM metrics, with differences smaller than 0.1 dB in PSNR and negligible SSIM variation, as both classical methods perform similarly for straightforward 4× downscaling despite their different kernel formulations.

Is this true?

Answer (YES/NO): NO